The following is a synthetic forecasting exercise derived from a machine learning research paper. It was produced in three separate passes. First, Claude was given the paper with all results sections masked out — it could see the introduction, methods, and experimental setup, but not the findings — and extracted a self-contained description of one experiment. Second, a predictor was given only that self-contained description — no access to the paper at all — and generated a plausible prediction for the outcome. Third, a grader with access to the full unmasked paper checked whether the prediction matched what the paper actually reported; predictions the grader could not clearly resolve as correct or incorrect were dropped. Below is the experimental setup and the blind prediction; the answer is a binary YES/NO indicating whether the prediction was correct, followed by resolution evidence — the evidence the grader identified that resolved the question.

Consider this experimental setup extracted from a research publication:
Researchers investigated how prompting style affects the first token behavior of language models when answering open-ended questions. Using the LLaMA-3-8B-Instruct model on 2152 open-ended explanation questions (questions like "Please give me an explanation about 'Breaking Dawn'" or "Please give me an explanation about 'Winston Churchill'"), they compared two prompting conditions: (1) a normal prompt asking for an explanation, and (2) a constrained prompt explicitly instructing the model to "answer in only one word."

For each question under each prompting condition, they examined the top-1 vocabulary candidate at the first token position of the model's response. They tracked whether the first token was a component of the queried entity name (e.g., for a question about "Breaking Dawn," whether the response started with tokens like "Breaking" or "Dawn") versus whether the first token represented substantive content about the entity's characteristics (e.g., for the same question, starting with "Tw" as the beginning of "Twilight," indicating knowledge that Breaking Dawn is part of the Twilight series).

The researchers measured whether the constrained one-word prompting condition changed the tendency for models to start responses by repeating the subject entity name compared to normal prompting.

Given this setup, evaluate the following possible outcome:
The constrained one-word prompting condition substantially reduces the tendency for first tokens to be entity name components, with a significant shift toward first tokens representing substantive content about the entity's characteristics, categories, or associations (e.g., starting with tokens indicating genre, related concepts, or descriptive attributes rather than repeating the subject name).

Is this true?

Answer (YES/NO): YES